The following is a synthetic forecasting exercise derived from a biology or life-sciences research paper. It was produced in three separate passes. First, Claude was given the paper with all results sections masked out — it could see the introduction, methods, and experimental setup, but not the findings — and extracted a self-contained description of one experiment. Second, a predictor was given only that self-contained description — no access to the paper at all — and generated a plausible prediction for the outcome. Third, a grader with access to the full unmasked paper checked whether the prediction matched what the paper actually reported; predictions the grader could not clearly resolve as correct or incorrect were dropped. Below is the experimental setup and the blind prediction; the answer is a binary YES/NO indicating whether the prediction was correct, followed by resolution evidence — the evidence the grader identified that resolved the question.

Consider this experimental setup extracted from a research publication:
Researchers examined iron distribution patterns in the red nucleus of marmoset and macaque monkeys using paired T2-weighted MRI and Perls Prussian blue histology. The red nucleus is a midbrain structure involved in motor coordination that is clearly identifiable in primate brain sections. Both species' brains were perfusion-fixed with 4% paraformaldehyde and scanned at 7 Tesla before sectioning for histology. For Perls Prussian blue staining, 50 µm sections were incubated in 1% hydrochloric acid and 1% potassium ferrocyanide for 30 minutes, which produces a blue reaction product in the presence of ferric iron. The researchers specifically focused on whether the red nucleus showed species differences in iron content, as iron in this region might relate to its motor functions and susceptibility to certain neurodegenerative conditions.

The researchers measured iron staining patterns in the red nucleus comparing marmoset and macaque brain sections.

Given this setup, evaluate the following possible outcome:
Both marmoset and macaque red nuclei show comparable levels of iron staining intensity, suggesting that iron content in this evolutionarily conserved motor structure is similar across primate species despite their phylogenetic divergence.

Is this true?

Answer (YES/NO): NO